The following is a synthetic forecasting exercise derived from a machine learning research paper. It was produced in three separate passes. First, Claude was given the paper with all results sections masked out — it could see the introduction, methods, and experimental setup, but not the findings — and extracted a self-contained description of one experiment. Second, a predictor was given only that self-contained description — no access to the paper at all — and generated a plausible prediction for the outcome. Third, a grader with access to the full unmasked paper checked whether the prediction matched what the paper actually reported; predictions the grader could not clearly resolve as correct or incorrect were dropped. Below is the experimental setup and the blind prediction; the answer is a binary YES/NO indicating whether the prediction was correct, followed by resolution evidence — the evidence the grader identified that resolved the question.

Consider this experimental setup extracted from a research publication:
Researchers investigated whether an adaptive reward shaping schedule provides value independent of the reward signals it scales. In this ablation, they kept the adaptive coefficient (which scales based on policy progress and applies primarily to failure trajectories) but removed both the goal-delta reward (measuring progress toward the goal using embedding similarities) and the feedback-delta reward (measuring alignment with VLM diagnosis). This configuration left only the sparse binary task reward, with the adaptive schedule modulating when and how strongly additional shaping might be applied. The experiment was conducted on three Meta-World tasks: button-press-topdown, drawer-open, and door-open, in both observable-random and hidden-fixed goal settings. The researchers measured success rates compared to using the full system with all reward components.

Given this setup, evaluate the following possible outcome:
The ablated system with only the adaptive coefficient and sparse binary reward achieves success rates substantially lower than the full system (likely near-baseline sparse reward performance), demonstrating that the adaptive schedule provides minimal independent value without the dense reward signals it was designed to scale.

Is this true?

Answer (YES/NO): YES